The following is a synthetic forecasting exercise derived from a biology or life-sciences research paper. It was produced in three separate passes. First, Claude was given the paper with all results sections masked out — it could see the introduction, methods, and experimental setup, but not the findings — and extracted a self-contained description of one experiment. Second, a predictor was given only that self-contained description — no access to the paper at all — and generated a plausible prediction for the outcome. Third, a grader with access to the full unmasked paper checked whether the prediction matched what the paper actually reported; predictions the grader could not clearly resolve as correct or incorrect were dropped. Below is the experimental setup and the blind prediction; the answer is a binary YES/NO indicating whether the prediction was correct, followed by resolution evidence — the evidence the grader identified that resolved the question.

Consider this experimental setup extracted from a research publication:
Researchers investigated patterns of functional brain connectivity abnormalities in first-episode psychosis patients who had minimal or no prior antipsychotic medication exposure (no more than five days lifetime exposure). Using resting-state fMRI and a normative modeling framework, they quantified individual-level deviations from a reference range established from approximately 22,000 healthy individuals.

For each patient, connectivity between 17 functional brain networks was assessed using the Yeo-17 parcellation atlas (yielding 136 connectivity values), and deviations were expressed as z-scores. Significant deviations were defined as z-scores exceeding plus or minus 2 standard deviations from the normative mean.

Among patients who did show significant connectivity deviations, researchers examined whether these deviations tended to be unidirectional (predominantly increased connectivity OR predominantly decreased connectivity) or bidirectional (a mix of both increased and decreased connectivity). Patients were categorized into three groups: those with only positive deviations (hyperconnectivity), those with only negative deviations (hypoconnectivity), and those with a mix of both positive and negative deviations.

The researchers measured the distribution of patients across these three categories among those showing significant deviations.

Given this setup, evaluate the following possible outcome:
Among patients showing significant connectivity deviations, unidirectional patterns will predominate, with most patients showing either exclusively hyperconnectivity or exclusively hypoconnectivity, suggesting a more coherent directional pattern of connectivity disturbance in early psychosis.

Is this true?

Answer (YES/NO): YES